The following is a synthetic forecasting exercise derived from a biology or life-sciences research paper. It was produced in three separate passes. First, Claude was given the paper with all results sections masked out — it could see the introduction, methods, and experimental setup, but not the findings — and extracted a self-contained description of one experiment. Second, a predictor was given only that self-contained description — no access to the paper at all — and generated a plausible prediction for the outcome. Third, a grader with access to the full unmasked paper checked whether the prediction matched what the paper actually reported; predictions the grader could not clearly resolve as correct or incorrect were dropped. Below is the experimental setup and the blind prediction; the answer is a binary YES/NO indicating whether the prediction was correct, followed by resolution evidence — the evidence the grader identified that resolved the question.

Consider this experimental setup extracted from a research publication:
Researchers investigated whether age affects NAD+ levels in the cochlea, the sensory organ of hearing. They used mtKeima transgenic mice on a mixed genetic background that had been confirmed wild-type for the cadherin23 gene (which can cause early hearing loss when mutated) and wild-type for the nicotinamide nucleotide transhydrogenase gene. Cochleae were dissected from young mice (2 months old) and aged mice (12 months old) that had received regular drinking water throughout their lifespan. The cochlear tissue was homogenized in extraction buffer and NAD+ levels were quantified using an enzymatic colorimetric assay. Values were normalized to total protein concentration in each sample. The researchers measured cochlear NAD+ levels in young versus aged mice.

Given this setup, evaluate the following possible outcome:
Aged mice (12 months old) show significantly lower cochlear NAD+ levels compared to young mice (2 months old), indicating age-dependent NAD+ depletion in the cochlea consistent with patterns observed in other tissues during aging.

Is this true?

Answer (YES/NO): YES